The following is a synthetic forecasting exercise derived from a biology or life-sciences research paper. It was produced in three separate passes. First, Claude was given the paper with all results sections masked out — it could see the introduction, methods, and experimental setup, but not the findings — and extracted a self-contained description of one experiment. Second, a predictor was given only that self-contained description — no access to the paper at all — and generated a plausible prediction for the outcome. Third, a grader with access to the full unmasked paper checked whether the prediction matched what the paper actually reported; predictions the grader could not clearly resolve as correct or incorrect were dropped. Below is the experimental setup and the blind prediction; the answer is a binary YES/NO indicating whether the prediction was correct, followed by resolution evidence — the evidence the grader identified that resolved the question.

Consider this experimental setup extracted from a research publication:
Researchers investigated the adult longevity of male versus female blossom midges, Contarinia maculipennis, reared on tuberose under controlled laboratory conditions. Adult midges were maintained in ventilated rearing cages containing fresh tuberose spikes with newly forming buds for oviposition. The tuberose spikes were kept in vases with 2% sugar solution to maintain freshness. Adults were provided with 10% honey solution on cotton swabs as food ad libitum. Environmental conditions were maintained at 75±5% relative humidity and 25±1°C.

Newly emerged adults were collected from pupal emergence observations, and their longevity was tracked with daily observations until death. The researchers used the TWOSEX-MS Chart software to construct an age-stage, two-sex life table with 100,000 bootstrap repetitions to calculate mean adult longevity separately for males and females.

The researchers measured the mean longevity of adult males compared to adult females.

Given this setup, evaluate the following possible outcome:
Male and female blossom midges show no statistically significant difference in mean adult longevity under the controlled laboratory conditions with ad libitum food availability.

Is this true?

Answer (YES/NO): NO